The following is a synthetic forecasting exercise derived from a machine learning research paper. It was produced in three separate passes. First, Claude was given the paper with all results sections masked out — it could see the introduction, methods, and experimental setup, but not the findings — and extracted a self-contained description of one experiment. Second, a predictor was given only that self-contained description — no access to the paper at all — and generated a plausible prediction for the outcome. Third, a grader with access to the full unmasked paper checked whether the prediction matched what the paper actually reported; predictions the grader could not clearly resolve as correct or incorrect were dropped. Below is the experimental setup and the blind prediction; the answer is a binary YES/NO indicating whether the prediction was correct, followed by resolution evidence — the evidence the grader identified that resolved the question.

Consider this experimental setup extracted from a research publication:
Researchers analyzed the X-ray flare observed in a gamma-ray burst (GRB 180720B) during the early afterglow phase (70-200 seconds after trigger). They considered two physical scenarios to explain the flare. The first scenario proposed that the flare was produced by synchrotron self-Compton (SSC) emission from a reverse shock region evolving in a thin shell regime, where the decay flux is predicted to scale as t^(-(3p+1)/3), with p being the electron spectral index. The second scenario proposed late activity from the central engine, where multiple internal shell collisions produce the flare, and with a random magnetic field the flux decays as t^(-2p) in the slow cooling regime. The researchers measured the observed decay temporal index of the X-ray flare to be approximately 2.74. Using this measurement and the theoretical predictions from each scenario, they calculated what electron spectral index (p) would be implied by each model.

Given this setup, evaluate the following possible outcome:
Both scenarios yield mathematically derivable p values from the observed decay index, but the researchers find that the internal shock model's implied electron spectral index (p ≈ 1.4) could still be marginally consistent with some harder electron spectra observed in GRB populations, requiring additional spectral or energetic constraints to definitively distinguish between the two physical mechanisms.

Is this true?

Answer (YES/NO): NO